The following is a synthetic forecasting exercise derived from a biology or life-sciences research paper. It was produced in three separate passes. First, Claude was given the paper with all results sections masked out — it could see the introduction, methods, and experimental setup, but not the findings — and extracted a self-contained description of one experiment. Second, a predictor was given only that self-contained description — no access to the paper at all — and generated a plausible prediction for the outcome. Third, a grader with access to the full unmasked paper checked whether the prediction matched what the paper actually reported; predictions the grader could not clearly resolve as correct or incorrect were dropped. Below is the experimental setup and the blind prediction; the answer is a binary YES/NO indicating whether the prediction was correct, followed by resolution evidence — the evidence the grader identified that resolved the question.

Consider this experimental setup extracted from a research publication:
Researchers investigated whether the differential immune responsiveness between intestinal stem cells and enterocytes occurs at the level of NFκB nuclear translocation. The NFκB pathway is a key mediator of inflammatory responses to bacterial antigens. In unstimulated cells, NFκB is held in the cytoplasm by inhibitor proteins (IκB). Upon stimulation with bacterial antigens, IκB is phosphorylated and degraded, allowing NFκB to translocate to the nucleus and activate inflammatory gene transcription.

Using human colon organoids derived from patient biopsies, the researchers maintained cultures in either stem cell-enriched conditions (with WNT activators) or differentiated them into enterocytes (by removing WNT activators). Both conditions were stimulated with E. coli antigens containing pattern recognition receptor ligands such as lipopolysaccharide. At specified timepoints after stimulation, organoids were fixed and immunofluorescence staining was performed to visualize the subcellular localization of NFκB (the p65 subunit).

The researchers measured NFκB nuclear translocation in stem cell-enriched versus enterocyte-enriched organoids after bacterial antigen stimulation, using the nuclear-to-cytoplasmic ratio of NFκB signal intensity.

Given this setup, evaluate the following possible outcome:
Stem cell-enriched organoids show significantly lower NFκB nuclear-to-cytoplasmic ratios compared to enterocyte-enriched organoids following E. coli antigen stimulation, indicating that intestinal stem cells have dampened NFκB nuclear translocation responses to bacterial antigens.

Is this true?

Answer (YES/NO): NO